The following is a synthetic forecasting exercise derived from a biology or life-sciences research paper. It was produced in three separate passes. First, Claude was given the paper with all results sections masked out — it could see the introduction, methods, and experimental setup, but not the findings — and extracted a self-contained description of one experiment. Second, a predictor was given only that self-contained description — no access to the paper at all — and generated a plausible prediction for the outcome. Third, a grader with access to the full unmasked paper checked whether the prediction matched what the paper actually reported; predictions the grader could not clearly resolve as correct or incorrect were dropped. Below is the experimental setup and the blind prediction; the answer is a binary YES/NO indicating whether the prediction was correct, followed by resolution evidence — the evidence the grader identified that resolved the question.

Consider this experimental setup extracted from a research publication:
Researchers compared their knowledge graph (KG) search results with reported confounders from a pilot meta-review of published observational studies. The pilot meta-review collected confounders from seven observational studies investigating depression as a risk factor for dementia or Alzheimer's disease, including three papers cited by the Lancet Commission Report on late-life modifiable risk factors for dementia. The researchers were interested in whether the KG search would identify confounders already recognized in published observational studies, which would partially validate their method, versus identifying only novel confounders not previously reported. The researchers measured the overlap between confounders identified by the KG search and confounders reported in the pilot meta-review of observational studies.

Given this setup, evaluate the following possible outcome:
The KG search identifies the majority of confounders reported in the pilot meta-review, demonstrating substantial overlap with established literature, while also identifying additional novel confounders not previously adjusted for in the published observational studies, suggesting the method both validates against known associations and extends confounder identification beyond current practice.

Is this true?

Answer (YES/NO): NO